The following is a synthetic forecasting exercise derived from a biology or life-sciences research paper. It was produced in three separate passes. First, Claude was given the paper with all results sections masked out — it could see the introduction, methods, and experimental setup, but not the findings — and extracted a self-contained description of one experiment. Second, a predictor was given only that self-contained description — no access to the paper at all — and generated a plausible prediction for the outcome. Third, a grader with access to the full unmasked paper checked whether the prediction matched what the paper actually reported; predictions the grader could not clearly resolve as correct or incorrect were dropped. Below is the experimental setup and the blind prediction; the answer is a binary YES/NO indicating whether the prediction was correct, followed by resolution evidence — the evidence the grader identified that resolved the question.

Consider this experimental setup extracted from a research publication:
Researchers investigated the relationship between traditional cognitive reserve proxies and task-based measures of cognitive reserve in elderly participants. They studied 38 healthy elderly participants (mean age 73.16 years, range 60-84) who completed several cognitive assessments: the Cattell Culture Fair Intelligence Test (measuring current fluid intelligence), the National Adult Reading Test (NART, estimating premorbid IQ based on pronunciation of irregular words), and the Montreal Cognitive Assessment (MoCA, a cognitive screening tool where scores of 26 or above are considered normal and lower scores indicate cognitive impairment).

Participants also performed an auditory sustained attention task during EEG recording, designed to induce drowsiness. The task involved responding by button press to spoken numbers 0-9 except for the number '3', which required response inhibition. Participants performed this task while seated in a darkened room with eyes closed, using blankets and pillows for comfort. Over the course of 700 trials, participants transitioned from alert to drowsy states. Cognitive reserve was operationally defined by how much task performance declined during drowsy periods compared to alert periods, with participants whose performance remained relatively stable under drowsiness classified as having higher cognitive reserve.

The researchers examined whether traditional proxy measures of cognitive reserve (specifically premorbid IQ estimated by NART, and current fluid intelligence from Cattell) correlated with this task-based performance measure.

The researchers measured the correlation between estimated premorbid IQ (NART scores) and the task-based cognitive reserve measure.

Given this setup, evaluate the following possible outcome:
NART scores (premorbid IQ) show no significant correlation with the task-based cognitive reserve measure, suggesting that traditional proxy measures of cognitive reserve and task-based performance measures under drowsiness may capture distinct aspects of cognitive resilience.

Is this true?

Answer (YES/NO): YES